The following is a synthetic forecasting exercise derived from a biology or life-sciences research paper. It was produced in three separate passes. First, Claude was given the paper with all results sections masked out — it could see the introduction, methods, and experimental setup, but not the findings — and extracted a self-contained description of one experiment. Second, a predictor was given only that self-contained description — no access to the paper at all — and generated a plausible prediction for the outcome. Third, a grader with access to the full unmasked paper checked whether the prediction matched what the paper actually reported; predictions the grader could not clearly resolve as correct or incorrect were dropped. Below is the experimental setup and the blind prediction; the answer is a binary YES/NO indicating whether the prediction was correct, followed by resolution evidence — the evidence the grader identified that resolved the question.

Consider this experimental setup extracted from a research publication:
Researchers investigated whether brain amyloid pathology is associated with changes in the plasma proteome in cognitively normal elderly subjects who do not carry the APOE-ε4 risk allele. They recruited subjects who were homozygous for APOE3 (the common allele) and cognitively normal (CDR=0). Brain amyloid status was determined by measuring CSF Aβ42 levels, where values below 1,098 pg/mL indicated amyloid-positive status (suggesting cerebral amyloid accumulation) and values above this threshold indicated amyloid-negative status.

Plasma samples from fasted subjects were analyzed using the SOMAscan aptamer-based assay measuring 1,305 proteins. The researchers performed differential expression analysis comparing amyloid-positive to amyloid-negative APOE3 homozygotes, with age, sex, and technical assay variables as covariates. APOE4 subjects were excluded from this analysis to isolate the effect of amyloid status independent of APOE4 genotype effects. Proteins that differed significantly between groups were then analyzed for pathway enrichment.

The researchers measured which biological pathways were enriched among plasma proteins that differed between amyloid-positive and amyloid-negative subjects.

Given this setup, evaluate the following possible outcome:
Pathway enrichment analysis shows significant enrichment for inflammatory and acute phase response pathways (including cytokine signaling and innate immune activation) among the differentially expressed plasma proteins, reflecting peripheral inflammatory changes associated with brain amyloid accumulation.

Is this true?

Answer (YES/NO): NO